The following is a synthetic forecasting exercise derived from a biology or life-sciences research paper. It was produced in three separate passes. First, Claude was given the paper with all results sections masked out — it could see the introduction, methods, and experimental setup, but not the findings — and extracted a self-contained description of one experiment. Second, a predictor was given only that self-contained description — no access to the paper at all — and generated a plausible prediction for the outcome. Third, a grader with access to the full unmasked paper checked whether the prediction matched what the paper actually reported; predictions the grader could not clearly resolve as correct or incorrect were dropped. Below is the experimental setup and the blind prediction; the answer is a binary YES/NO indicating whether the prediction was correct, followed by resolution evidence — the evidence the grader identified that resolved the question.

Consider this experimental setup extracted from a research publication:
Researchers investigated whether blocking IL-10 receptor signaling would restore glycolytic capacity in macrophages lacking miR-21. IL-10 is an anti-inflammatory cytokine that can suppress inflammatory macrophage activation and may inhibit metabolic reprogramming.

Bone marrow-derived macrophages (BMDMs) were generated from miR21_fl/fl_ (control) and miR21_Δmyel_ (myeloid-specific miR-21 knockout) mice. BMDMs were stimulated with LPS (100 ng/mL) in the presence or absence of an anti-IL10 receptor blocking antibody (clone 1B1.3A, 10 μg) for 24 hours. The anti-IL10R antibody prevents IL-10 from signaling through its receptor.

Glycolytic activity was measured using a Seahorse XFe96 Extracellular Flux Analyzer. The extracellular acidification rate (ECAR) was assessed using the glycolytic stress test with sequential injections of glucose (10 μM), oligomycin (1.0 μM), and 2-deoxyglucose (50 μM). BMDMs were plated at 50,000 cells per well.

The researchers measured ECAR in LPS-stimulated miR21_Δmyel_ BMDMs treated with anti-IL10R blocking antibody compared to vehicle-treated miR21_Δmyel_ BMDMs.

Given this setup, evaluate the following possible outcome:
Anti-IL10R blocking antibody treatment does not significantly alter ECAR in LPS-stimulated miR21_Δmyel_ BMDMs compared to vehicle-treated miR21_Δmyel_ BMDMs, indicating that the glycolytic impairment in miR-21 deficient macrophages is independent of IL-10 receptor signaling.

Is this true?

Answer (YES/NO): NO